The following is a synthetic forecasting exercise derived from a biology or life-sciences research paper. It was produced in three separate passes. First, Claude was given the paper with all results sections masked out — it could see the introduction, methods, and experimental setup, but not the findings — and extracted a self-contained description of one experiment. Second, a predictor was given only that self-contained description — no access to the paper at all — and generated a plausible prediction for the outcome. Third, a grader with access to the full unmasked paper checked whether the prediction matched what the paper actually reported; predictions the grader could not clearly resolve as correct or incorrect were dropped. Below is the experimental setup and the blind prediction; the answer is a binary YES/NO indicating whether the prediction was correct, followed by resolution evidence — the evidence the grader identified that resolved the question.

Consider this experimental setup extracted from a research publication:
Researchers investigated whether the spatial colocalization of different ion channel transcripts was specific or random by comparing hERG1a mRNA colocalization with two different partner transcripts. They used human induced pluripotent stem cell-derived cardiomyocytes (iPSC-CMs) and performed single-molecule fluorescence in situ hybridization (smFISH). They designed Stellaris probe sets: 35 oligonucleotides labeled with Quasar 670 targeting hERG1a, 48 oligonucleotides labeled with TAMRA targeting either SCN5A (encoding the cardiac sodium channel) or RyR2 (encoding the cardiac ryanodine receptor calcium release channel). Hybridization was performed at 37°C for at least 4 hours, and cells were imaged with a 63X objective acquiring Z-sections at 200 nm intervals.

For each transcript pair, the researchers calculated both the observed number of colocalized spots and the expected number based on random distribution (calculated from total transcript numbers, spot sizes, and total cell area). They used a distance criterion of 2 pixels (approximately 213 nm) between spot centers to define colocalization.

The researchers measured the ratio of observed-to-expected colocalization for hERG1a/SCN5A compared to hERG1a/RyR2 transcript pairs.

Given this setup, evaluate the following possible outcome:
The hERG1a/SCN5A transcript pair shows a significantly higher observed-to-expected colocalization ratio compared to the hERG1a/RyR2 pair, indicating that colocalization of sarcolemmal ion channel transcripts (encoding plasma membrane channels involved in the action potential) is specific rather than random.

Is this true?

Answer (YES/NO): YES